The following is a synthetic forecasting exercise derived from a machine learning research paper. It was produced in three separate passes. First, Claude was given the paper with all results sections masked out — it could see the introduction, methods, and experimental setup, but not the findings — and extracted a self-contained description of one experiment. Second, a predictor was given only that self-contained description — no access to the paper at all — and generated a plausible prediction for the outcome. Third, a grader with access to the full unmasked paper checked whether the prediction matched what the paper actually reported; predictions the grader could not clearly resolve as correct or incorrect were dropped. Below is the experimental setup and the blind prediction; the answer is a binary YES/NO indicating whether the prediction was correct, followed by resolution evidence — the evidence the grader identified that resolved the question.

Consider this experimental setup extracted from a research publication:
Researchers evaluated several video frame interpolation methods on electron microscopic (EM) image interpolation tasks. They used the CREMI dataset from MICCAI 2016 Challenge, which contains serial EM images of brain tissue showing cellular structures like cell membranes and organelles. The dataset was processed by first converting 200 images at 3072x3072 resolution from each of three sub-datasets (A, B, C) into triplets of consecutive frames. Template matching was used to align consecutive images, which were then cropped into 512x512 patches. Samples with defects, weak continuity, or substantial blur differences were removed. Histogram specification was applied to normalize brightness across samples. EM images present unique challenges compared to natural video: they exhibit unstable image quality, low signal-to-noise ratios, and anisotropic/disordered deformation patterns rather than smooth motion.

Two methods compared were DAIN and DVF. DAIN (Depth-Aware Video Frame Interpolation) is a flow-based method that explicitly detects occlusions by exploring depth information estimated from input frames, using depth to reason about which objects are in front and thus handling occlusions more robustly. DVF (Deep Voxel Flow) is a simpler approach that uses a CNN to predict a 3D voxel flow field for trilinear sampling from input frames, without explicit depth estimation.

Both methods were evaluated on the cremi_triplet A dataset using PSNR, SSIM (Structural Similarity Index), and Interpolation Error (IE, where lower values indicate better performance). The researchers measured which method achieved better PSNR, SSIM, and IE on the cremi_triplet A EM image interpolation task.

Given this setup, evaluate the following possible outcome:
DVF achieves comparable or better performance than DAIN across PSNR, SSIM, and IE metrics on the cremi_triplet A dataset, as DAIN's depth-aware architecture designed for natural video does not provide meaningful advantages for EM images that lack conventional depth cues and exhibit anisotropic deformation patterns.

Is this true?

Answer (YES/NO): YES